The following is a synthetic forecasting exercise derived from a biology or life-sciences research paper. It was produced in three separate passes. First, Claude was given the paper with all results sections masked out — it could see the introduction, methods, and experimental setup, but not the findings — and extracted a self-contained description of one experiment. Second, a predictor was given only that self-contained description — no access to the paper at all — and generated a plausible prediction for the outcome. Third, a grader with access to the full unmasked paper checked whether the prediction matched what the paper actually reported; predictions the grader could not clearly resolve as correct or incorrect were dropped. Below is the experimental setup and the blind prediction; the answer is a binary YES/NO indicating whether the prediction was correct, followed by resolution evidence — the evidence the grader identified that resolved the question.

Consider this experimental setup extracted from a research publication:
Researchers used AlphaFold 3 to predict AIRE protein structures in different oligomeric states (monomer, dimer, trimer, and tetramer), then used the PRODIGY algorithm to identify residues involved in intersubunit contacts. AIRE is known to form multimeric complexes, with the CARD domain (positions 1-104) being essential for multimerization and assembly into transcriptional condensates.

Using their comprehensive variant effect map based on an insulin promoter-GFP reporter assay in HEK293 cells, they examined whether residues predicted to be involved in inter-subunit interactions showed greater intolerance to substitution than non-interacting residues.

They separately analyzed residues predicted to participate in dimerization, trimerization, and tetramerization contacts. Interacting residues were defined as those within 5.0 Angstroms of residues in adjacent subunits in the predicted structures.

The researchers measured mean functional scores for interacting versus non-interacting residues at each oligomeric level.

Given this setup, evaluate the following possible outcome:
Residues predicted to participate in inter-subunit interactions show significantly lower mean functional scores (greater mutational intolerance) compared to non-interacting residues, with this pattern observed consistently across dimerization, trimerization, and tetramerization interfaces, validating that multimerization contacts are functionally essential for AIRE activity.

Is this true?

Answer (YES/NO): YES